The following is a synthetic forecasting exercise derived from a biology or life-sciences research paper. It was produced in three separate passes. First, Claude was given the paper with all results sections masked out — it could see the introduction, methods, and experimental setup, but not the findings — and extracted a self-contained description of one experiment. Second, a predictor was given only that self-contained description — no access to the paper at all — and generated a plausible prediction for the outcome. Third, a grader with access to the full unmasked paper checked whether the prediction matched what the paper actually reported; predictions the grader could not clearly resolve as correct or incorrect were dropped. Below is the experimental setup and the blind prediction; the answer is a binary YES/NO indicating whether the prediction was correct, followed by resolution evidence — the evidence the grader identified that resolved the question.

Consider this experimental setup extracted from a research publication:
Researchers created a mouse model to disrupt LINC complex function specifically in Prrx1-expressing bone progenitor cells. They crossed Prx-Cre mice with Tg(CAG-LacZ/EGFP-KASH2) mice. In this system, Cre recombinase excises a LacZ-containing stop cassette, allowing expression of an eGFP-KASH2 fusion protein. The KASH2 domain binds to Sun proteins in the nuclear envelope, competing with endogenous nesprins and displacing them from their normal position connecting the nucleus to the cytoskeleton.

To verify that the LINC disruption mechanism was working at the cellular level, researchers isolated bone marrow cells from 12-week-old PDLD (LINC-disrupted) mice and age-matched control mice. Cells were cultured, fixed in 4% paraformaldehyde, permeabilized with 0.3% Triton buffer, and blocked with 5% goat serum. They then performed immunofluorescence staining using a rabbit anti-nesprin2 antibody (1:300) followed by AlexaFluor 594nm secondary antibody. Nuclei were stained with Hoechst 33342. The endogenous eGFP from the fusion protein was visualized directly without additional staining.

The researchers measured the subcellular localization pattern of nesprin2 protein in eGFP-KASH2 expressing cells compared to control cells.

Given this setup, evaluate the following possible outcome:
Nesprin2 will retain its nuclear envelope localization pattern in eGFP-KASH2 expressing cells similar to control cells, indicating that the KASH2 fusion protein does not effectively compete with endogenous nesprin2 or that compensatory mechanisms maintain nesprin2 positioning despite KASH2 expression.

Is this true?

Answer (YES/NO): NO